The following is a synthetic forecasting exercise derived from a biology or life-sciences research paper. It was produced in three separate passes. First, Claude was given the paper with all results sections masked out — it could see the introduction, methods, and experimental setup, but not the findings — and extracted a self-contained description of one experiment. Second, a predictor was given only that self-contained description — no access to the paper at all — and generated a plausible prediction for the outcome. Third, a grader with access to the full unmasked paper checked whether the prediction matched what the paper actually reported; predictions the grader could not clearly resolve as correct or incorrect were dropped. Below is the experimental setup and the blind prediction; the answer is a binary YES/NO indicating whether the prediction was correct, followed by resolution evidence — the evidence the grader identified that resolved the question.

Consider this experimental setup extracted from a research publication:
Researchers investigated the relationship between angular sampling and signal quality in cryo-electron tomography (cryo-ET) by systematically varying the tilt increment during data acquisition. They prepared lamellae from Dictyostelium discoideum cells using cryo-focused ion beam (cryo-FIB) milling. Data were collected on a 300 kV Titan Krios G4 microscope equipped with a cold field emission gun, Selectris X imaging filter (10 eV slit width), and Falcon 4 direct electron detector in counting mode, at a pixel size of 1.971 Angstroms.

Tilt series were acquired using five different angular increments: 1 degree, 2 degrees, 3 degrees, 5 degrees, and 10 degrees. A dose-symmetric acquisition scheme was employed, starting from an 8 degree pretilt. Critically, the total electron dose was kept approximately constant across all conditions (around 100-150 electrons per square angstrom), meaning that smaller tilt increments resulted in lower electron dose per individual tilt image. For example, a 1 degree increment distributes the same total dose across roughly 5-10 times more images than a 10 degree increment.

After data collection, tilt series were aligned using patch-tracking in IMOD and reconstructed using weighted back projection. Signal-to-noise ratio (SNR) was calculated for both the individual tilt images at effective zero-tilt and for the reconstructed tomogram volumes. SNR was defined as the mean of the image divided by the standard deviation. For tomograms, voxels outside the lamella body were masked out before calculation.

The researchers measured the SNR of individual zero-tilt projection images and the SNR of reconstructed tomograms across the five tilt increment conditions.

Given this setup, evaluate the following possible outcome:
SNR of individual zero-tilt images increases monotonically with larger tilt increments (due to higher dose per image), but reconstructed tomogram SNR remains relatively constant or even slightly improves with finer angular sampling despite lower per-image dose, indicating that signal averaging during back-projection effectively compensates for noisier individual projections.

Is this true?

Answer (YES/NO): YES